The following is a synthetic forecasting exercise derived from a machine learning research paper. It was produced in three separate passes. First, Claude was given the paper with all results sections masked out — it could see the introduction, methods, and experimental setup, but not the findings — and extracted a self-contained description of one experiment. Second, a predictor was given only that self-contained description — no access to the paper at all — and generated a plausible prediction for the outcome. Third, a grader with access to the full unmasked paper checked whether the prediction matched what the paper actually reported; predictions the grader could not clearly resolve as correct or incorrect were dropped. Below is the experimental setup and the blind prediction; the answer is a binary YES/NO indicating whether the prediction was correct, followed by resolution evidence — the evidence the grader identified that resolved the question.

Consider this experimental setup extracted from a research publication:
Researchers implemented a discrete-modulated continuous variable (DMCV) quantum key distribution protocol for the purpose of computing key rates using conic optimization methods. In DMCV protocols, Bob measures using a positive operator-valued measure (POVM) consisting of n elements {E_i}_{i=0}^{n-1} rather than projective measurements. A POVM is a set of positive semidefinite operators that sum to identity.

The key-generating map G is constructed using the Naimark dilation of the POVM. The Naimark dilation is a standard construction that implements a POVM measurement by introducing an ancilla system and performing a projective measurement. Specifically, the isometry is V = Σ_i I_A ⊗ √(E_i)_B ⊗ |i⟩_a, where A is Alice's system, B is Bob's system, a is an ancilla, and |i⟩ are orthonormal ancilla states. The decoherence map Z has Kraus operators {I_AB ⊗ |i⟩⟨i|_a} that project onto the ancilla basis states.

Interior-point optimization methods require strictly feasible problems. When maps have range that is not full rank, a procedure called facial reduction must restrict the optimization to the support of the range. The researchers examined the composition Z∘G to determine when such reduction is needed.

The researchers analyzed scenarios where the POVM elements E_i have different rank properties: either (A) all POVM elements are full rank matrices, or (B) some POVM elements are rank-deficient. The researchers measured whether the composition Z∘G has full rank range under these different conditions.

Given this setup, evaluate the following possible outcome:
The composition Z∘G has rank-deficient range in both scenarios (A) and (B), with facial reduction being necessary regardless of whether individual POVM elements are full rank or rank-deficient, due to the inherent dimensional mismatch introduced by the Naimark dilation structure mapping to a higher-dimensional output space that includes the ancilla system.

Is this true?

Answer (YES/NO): NO